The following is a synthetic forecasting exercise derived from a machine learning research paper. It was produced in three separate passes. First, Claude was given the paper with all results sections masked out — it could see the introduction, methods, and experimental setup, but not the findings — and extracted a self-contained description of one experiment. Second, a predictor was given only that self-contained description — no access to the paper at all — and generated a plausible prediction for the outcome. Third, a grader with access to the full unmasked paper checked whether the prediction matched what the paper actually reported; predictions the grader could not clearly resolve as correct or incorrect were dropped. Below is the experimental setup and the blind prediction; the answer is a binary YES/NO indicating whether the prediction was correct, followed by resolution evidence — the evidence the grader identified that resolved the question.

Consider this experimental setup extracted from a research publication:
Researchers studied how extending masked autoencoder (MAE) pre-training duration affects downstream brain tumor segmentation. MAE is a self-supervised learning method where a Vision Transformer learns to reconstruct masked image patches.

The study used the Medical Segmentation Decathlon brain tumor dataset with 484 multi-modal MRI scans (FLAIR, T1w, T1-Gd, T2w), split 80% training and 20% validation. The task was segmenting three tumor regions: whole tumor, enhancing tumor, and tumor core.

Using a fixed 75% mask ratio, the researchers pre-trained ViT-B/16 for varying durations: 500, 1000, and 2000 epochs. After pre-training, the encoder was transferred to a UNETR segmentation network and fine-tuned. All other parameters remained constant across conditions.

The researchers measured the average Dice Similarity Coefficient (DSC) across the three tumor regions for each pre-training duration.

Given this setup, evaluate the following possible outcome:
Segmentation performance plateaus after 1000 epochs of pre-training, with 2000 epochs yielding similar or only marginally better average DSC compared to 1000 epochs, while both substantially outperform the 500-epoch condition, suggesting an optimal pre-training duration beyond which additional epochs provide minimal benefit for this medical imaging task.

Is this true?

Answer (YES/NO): NO